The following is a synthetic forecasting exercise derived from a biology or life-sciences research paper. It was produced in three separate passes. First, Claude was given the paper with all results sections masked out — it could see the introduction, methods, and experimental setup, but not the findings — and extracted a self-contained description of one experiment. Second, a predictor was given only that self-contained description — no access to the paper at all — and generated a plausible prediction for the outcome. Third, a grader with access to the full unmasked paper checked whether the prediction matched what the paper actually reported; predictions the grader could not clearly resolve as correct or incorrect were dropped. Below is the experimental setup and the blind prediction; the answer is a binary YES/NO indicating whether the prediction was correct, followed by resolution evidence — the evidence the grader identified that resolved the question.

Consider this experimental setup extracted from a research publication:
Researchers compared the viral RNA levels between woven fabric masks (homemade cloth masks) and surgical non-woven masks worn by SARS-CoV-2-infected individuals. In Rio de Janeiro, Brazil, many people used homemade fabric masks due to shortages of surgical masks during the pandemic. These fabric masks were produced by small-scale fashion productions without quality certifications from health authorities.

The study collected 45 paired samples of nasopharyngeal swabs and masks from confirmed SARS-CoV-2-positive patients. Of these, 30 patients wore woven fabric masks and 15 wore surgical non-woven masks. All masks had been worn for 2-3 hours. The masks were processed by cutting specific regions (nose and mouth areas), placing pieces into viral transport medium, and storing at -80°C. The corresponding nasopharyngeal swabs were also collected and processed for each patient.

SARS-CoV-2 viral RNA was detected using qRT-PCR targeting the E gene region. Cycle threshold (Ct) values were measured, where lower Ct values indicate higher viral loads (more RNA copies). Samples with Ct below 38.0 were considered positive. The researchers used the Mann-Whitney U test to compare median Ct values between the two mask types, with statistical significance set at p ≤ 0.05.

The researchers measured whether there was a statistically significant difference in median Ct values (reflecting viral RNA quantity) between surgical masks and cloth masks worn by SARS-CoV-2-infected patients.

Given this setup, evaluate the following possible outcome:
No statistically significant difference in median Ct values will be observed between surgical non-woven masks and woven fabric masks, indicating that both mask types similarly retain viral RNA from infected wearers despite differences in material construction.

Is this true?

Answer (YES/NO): YES